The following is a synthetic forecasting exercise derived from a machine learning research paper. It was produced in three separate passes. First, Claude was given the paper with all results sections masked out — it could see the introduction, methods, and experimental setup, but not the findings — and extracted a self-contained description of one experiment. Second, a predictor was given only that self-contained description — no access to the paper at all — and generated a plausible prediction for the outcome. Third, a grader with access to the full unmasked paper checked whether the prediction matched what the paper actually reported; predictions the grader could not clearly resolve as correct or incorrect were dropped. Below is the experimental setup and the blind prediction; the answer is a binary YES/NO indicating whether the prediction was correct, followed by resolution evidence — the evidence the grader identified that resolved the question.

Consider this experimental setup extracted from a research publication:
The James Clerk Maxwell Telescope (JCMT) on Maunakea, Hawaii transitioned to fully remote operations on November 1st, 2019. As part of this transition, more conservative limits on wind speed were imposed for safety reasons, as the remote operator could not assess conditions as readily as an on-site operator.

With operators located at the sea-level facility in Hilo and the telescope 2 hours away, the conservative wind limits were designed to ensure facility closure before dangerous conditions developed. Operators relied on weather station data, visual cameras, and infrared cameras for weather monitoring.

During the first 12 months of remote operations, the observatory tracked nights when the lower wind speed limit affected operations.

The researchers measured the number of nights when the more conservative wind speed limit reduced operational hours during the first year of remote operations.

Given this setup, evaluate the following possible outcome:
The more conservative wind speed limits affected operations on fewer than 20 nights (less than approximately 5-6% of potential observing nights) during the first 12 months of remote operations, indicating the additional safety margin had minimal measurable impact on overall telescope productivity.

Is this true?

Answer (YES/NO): YES